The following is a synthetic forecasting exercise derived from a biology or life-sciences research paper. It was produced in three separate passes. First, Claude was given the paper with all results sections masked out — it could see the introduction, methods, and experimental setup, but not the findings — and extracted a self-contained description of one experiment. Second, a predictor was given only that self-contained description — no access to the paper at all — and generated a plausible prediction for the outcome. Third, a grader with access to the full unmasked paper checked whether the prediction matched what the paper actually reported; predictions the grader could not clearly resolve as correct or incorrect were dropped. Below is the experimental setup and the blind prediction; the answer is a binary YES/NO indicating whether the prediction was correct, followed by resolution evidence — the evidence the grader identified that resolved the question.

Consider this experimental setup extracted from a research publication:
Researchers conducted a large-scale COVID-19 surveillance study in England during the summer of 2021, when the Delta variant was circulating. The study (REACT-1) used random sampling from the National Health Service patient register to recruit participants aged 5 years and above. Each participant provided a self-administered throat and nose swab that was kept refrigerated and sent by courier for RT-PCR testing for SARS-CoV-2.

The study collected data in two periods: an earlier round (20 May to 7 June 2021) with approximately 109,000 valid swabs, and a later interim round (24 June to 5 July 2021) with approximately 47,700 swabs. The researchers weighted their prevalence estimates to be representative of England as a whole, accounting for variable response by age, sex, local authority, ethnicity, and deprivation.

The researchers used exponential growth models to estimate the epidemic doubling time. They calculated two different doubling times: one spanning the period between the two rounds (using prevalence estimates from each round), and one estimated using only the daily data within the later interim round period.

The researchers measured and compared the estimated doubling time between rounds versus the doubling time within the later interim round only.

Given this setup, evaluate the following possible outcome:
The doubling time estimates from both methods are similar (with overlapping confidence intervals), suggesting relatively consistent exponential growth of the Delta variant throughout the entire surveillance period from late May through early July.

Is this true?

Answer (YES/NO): NO